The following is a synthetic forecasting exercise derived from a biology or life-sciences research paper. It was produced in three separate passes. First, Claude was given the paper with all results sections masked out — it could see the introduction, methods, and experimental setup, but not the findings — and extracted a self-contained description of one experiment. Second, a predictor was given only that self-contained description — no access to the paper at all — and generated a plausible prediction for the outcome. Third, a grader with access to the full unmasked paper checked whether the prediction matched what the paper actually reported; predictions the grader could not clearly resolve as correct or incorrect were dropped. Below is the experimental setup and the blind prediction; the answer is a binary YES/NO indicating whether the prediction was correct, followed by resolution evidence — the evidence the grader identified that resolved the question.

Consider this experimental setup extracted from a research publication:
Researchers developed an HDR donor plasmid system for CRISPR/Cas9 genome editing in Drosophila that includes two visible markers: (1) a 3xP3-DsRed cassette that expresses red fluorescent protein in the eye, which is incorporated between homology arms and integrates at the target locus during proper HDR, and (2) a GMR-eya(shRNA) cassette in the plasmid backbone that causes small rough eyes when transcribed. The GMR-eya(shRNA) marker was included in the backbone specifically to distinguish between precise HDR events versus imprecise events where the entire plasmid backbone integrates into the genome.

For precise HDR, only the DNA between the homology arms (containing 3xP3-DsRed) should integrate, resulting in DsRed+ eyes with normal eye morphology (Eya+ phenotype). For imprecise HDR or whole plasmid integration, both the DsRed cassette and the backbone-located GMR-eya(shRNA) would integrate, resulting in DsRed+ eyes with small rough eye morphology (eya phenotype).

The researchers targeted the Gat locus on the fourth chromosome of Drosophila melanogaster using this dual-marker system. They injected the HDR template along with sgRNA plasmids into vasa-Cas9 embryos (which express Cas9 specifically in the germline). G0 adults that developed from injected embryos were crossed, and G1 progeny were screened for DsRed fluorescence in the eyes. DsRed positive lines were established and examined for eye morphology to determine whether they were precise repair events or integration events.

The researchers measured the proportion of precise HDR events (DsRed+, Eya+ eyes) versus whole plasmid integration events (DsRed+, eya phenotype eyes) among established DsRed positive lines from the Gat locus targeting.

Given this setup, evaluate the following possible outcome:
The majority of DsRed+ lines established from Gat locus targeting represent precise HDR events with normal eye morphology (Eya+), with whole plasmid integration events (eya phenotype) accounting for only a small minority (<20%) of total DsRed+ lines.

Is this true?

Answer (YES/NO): NO